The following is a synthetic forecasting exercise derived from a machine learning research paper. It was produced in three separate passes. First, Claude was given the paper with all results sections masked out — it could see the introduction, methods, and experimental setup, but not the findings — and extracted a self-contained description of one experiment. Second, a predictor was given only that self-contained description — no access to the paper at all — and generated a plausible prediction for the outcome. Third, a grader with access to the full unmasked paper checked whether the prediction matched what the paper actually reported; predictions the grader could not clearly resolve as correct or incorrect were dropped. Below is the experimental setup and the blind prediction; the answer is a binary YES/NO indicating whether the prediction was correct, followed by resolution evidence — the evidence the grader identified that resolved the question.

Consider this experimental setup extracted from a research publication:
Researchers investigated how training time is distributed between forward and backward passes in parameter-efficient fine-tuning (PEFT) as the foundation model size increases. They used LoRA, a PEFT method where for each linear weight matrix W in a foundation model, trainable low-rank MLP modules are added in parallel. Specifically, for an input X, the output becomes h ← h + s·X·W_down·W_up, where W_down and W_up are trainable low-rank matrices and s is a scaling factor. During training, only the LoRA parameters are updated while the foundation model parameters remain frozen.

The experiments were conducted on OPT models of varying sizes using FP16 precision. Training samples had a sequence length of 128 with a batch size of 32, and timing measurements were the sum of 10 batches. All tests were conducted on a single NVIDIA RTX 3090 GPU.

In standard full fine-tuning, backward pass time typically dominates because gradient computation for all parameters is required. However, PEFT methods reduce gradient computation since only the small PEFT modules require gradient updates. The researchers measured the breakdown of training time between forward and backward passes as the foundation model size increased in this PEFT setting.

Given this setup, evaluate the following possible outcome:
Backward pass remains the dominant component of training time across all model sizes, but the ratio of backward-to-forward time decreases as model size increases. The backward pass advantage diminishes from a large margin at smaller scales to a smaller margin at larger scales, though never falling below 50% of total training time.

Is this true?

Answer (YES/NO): NO